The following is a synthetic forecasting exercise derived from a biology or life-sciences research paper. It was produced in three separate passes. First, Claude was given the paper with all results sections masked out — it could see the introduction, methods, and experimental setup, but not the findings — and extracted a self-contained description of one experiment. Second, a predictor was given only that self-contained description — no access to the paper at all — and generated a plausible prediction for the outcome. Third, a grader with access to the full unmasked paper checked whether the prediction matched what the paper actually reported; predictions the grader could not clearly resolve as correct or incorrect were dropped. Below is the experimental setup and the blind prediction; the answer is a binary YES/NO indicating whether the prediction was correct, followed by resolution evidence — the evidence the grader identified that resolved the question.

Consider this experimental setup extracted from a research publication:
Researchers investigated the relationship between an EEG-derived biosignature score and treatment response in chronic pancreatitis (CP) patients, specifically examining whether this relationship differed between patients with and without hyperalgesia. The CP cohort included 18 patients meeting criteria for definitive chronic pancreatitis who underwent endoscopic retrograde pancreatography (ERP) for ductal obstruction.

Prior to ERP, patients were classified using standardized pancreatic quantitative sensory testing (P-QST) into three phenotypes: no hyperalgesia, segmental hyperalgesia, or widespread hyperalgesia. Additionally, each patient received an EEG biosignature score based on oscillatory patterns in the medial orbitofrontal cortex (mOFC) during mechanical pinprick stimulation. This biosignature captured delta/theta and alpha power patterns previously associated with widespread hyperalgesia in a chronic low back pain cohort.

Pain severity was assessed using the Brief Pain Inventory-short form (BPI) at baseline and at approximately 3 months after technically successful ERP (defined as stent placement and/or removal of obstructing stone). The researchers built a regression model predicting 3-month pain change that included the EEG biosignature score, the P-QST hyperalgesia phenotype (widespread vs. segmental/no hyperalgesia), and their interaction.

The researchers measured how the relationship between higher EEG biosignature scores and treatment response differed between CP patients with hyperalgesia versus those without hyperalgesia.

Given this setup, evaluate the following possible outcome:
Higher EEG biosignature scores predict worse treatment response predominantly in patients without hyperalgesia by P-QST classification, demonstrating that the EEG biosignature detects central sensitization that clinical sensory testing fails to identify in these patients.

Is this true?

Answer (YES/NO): YES